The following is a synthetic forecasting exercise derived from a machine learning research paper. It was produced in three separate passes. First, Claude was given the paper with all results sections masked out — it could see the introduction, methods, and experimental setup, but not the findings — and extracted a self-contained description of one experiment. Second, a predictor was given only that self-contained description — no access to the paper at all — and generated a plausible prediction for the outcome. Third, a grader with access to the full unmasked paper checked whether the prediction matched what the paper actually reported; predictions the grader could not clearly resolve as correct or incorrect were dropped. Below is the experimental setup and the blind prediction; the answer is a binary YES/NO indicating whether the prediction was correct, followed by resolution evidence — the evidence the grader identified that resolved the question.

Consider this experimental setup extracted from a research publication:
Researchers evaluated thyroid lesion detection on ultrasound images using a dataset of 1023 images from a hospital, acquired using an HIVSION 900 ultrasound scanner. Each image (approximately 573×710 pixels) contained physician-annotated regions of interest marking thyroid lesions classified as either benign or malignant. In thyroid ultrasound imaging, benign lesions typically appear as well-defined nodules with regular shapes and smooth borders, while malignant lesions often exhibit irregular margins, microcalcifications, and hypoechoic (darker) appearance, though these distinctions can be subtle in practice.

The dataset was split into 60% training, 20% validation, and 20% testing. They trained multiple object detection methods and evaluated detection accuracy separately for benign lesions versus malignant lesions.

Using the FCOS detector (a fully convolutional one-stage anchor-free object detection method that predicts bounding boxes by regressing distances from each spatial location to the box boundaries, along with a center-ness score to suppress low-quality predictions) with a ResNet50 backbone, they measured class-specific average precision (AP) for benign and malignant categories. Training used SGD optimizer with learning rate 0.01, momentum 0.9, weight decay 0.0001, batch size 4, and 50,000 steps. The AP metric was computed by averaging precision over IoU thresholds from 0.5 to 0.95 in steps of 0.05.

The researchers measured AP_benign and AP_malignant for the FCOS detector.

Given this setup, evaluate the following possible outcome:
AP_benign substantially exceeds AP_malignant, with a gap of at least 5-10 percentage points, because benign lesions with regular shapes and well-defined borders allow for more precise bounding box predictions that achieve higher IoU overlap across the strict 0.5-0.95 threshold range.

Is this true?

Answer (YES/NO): NO